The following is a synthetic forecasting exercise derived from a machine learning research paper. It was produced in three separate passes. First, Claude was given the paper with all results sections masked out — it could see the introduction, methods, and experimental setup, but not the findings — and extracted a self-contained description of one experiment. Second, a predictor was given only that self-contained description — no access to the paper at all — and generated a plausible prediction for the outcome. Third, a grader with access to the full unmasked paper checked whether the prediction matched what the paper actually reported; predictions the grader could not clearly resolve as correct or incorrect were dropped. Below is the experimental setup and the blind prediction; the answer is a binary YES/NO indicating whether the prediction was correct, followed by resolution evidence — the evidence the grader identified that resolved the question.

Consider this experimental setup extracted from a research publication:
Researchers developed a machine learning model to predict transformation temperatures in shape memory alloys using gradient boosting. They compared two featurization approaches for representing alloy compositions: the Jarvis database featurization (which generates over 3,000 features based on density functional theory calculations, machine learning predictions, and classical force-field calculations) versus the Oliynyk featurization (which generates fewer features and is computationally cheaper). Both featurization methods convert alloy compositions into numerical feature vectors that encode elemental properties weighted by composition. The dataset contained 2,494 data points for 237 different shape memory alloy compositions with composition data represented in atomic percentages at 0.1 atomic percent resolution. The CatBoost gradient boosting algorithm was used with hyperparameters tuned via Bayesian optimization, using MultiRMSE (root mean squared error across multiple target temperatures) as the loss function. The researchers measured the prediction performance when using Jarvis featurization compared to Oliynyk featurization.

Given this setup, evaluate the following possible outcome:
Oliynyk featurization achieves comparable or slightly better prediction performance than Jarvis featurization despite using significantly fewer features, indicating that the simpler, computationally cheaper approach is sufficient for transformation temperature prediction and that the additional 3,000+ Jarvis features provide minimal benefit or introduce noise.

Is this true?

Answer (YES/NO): NO